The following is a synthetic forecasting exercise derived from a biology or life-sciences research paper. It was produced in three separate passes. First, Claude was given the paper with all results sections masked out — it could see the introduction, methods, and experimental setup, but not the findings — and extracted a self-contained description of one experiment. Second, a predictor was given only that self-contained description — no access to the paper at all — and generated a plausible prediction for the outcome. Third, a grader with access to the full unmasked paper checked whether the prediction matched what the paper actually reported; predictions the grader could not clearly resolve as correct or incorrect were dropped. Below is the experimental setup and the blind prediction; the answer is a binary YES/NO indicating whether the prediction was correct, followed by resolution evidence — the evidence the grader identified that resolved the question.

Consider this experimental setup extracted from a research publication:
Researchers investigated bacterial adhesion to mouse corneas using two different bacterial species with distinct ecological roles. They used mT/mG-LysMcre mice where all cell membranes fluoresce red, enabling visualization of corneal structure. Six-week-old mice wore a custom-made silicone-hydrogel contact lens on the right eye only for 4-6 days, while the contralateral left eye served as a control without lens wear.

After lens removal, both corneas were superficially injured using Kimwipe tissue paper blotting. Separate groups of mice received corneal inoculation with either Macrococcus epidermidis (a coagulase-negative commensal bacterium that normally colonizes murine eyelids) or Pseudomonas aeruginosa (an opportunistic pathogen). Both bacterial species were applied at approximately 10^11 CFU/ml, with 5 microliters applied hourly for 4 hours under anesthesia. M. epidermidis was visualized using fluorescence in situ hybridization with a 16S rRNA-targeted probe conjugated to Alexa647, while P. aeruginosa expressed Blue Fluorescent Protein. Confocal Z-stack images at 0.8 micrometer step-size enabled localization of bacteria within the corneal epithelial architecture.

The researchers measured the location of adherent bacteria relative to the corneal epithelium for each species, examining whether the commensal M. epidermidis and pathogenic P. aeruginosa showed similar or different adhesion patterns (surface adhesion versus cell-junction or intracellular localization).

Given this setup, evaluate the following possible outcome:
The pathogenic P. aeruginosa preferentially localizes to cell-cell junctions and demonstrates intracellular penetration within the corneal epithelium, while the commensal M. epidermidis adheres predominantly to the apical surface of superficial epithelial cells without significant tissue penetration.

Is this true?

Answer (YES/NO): NO